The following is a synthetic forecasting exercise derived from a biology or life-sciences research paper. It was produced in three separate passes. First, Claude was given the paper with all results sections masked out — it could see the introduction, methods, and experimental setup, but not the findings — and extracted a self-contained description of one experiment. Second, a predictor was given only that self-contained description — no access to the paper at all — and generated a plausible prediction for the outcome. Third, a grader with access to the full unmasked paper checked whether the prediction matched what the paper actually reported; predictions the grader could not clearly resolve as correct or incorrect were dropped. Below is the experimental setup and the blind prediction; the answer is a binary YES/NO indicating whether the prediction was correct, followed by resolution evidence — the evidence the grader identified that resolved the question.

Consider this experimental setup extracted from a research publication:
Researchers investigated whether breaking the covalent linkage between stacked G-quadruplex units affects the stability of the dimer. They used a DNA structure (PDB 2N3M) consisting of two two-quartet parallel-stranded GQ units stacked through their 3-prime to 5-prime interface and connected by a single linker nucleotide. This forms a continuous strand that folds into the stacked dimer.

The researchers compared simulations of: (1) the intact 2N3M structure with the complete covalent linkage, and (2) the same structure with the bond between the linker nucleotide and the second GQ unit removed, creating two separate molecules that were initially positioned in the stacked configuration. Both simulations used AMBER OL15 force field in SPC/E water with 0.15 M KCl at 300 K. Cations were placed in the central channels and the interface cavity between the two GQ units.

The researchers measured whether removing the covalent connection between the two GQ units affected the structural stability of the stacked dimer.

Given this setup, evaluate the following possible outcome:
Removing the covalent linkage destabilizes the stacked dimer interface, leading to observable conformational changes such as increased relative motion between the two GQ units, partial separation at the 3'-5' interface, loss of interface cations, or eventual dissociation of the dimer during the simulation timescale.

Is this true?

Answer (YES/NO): NO